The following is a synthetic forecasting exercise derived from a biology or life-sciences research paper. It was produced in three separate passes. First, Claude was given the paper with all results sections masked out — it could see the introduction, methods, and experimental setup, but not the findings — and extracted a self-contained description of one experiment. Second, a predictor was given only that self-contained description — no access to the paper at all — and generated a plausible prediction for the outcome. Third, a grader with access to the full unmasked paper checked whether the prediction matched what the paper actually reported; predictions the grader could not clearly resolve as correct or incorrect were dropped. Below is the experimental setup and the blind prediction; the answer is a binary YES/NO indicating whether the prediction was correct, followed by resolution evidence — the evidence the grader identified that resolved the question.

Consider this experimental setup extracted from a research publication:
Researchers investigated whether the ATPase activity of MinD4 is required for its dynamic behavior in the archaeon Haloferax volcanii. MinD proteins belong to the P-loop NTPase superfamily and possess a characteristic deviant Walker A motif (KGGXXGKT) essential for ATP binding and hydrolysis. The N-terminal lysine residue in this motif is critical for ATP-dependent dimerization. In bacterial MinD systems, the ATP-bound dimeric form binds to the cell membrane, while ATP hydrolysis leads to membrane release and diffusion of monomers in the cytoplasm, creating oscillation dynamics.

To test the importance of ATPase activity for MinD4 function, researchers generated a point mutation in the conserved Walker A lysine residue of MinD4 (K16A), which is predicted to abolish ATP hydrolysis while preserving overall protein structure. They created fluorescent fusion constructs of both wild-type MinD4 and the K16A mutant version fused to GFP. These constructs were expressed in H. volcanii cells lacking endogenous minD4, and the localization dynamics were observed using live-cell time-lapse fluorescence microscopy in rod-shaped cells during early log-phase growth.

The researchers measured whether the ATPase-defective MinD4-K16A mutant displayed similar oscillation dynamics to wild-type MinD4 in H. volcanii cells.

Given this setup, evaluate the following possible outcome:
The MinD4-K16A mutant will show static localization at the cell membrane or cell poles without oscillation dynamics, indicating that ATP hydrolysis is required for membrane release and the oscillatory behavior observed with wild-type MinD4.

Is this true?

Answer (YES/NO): NO